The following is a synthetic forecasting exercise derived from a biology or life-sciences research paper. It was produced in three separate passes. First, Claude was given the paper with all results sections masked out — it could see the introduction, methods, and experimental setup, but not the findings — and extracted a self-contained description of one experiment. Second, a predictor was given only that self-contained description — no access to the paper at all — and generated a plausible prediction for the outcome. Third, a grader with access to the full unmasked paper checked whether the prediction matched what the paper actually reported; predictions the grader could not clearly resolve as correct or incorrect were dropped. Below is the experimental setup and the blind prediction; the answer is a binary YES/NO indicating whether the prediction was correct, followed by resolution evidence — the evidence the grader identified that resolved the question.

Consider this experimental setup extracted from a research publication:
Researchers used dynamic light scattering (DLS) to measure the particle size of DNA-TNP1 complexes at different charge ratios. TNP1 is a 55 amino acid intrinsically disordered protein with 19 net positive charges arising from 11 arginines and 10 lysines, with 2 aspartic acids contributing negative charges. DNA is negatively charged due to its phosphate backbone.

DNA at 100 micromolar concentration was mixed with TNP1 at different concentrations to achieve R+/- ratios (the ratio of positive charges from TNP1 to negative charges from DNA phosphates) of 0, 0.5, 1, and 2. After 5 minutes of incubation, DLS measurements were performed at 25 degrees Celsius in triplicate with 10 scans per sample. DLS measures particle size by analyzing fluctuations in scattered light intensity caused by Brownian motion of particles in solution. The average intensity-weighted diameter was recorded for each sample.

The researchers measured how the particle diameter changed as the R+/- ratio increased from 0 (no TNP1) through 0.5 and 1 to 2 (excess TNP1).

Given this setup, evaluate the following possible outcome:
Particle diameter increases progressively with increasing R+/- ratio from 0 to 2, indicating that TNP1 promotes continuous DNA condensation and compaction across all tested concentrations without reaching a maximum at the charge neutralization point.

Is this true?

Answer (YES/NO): NO